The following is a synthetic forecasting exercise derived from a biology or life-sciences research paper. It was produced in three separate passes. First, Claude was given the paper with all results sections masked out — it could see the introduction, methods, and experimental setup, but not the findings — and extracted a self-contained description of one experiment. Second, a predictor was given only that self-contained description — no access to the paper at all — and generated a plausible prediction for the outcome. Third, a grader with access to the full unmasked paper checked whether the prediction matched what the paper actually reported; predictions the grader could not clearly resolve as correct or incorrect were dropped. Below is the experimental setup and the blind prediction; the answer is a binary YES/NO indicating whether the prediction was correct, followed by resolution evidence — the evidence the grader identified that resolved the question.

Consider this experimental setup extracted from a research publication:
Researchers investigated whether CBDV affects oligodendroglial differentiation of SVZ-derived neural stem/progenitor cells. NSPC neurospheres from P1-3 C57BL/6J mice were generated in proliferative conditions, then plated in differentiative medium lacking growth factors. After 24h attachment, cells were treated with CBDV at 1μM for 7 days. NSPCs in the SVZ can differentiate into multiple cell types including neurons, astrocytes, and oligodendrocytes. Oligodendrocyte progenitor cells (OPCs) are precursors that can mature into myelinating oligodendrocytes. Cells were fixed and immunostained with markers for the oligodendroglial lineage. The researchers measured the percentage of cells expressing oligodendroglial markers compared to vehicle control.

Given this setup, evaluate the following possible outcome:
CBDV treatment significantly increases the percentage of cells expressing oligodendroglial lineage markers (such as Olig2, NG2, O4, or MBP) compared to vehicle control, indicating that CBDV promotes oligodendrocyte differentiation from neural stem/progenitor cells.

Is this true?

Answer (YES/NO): NO